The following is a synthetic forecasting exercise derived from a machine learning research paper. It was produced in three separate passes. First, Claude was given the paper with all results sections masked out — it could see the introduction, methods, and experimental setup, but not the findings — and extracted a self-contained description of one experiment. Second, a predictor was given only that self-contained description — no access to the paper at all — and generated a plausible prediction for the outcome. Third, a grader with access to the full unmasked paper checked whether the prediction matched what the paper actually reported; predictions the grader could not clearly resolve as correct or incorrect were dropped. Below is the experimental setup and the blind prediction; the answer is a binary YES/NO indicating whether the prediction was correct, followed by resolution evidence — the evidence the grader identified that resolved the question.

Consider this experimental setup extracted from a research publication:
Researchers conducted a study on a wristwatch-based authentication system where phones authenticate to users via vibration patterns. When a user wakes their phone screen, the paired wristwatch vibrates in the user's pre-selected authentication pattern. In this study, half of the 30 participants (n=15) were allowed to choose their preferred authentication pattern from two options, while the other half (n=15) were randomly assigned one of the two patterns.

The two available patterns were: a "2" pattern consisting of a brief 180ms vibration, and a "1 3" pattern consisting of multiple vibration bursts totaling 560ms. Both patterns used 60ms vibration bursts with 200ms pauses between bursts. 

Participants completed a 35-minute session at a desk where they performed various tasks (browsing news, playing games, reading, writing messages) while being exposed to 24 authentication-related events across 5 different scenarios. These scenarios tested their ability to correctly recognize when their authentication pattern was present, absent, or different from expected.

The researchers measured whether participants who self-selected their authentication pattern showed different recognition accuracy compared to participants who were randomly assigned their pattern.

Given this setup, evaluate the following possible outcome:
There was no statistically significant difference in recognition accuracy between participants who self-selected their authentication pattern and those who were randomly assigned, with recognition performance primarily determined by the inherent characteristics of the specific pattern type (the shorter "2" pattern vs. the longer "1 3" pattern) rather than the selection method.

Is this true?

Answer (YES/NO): NO